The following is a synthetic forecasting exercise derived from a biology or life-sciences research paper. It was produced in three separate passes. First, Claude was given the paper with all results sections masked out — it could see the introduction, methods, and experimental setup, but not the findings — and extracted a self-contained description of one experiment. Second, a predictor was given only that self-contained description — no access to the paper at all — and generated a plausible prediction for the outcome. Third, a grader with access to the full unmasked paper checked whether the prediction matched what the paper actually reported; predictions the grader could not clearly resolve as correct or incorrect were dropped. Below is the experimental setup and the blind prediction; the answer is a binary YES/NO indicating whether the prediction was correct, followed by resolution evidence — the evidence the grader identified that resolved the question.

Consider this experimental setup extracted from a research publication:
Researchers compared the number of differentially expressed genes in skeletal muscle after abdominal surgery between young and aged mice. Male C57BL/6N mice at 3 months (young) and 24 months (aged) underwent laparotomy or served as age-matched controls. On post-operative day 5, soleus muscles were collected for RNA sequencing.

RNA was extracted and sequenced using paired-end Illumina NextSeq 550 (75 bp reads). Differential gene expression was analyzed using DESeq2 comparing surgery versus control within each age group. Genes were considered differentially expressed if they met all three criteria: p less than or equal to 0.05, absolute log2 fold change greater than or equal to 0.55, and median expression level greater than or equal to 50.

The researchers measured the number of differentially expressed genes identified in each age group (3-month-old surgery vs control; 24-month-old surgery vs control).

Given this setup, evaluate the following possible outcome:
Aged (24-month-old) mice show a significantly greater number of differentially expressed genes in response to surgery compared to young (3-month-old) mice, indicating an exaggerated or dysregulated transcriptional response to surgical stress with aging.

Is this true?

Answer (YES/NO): NO